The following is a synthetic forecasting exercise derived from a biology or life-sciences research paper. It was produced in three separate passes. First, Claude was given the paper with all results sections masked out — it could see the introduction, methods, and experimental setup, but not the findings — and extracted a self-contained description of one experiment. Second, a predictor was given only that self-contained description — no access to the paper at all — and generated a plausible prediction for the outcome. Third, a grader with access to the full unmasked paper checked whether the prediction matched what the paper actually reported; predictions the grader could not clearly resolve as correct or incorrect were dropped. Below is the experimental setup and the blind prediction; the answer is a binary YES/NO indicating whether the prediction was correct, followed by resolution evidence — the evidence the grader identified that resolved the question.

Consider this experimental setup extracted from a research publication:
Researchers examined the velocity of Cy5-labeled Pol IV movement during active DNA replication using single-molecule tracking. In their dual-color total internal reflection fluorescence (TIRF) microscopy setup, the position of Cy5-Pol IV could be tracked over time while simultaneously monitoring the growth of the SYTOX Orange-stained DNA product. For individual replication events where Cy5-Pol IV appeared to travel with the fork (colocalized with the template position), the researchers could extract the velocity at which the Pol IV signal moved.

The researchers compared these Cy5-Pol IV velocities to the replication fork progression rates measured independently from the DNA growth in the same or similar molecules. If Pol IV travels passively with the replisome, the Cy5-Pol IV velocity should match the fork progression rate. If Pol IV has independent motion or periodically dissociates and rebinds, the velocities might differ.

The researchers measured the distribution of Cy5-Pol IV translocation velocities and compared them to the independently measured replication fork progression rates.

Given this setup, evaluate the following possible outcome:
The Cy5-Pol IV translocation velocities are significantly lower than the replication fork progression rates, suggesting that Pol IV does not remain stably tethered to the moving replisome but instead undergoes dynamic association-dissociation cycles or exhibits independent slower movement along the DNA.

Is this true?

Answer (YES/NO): NO